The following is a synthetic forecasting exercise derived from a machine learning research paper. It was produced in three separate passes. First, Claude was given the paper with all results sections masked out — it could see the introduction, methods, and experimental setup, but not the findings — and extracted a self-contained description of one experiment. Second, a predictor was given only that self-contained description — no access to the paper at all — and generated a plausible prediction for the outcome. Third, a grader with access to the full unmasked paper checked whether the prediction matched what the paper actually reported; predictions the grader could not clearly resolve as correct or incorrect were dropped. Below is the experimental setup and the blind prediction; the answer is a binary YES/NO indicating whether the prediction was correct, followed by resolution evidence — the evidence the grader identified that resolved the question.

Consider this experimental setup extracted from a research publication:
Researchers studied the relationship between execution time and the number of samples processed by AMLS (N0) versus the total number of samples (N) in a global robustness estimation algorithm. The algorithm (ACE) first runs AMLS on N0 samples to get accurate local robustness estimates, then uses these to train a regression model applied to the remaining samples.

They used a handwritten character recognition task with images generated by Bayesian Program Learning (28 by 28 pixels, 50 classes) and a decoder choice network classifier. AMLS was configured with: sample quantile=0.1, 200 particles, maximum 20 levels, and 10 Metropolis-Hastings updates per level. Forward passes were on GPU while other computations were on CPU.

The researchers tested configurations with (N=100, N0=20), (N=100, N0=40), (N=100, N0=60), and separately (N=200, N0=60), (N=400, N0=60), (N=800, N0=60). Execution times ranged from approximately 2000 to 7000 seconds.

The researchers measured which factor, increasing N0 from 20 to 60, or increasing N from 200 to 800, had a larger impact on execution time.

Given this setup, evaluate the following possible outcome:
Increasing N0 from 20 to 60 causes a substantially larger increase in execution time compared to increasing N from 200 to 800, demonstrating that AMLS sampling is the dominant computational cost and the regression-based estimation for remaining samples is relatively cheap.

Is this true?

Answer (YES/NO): YES